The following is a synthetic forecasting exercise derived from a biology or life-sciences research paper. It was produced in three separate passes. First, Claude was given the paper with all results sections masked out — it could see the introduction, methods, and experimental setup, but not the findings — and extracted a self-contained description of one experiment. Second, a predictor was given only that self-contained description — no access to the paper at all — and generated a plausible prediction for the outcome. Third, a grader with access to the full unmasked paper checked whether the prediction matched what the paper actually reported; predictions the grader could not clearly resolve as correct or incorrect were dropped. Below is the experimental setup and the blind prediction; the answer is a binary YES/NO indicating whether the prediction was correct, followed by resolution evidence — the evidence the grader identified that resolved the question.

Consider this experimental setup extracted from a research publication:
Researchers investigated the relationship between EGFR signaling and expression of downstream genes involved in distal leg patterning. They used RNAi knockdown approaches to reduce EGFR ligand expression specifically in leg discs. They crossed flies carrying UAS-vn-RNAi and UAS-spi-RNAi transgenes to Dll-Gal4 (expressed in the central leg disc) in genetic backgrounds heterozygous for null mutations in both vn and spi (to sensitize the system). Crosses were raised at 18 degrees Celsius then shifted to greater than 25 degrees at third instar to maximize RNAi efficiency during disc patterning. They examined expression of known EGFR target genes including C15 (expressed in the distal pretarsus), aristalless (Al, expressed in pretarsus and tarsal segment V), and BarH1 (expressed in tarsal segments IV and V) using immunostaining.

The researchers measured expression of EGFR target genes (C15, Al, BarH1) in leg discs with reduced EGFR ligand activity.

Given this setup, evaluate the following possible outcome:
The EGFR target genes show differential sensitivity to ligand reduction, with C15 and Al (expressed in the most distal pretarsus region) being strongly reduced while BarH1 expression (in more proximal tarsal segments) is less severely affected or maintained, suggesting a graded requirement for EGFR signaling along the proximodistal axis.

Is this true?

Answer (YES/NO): NO